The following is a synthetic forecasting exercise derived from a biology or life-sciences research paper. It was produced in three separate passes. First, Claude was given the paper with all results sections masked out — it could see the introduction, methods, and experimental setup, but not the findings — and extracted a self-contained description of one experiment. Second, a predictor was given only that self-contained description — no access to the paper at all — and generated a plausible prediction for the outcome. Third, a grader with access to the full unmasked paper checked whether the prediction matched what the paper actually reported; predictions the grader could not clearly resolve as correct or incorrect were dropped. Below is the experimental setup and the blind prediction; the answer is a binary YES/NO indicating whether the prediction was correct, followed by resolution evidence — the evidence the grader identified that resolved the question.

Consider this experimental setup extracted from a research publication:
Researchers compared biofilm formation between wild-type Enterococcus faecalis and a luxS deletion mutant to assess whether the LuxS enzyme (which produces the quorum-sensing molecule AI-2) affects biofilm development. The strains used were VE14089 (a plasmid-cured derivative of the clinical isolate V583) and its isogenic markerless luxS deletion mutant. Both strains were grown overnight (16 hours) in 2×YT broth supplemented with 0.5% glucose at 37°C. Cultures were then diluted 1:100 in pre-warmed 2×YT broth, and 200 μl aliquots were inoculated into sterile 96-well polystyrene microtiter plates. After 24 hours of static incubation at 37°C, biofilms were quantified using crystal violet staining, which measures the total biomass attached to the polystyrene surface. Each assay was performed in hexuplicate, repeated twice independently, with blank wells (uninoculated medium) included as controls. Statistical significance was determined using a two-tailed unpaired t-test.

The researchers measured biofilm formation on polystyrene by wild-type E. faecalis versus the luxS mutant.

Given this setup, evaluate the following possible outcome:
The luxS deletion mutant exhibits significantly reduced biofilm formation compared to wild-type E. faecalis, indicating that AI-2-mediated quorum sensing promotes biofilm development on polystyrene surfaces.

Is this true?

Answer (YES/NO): NO